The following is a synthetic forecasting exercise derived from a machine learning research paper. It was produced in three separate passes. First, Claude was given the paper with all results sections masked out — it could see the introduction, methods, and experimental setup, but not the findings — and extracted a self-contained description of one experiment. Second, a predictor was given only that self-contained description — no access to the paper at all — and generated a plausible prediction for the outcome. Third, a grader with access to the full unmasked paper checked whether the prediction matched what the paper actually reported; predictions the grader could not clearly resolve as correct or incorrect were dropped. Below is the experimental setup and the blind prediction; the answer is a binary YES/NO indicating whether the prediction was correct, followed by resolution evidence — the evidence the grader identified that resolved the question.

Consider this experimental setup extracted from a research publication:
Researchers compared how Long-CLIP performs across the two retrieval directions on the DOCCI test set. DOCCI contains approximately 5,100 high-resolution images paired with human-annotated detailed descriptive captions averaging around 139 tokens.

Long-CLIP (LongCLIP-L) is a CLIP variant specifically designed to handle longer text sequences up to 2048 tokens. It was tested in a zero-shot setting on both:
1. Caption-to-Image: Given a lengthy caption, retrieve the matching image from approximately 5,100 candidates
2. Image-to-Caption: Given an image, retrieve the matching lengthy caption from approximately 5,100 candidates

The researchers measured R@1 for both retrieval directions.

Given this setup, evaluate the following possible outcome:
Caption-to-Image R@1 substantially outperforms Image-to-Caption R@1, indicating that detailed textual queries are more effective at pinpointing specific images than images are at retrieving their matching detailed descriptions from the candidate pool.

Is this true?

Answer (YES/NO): YES